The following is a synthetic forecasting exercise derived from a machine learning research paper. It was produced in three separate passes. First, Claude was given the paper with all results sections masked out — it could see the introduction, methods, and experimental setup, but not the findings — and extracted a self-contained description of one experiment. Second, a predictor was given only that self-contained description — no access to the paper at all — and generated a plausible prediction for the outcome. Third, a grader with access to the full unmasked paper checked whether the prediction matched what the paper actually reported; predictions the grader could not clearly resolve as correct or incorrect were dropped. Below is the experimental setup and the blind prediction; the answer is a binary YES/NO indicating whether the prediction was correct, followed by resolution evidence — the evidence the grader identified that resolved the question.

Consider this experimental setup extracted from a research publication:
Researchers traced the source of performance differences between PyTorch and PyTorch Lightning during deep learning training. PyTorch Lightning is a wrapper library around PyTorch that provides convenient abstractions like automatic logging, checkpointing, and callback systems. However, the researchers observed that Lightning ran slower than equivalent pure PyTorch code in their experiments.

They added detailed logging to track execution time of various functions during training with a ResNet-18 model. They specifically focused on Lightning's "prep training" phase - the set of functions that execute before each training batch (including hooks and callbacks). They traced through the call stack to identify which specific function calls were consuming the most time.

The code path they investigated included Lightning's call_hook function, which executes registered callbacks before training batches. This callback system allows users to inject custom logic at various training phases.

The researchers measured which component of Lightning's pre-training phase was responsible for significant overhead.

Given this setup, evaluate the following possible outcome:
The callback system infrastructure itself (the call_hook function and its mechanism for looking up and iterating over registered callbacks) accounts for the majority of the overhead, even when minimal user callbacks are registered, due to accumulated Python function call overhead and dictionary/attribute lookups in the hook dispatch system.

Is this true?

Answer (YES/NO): NO